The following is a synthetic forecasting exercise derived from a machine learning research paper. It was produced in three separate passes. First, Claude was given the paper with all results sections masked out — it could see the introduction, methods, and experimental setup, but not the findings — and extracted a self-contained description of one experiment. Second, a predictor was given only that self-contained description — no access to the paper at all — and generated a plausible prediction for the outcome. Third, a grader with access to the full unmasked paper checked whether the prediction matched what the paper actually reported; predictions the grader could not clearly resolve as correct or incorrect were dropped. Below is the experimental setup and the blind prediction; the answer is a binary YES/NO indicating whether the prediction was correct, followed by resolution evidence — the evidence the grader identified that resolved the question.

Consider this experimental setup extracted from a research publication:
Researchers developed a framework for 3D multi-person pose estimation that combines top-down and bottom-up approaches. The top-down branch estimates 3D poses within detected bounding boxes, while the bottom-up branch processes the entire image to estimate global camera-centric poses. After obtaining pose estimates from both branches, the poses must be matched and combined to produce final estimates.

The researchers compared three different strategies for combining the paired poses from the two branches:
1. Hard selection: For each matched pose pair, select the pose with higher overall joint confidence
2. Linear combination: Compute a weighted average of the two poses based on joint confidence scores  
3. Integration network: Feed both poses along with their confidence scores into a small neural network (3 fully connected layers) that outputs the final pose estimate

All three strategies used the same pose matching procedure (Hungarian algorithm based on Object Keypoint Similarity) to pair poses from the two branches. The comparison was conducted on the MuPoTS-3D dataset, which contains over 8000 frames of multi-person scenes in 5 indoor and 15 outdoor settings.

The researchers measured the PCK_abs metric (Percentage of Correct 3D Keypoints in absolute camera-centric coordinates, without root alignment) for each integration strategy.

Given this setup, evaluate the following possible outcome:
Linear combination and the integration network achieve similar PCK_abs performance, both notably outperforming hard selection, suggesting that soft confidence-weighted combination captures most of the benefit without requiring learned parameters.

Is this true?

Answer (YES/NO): NO